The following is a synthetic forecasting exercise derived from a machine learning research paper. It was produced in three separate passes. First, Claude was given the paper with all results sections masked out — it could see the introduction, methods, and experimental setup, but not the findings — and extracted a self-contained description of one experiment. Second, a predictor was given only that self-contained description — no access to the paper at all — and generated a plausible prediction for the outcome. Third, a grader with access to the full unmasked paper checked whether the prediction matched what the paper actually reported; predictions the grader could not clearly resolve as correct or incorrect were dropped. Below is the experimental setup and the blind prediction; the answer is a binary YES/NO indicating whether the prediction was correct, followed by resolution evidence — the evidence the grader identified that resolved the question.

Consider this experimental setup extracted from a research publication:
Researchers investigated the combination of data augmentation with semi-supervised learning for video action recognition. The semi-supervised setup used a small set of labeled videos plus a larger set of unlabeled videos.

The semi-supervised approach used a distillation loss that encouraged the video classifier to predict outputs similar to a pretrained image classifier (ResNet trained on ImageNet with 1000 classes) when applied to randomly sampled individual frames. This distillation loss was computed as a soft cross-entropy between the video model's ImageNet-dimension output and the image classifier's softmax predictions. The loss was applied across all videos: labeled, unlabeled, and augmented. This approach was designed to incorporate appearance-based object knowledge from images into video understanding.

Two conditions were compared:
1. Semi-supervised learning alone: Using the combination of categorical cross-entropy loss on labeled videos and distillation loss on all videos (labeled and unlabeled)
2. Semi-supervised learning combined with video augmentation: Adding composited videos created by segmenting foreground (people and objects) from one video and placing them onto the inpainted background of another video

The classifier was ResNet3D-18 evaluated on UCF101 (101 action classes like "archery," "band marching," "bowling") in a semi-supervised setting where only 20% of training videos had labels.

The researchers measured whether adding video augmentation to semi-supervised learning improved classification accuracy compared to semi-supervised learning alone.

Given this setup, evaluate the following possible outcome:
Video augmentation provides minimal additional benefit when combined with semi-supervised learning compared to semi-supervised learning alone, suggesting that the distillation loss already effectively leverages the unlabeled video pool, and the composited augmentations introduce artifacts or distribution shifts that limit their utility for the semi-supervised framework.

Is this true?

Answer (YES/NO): NO